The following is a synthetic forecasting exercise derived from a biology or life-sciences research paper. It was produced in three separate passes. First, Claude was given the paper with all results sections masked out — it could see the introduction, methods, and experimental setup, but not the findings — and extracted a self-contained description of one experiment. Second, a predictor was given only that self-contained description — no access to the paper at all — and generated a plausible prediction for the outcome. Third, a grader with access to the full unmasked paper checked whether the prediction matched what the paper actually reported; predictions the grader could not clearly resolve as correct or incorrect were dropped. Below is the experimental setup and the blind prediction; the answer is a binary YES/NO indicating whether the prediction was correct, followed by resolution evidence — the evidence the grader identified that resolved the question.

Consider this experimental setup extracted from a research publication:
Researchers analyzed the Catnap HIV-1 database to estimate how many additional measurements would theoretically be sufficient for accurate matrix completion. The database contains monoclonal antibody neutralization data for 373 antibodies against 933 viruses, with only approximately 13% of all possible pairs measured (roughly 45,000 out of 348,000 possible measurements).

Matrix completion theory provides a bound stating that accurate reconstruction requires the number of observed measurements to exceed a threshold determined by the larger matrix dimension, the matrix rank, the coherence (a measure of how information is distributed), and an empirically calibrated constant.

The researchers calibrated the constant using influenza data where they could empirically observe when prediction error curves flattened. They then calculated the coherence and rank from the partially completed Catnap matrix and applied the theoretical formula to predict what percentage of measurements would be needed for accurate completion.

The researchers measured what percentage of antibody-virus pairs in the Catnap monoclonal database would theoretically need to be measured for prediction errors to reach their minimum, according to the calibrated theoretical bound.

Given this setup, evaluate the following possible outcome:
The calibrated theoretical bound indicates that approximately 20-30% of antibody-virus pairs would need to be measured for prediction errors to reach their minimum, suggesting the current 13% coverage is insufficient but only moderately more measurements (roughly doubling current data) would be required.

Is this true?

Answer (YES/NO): YES